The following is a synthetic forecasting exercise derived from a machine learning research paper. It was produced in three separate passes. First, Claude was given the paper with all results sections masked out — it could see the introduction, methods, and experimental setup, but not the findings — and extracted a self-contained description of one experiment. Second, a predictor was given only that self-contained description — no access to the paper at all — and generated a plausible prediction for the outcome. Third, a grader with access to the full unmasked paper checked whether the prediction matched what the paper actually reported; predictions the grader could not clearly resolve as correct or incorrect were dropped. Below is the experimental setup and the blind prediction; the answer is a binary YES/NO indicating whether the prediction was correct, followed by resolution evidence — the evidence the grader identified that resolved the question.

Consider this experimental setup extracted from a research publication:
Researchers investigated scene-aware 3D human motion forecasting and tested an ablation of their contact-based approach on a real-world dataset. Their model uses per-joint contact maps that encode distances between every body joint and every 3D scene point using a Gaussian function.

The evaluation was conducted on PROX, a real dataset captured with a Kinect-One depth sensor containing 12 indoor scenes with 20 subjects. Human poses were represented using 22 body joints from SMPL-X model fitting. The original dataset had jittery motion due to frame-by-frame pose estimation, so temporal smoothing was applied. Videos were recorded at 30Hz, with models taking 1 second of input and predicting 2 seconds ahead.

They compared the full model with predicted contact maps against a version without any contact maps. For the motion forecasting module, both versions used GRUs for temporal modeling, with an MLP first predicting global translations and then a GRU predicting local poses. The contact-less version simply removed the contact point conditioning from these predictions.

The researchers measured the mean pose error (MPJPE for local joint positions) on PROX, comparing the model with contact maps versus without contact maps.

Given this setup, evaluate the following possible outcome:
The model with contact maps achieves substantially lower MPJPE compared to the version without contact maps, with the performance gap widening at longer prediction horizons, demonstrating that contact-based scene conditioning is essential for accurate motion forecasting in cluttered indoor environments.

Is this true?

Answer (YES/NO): NO